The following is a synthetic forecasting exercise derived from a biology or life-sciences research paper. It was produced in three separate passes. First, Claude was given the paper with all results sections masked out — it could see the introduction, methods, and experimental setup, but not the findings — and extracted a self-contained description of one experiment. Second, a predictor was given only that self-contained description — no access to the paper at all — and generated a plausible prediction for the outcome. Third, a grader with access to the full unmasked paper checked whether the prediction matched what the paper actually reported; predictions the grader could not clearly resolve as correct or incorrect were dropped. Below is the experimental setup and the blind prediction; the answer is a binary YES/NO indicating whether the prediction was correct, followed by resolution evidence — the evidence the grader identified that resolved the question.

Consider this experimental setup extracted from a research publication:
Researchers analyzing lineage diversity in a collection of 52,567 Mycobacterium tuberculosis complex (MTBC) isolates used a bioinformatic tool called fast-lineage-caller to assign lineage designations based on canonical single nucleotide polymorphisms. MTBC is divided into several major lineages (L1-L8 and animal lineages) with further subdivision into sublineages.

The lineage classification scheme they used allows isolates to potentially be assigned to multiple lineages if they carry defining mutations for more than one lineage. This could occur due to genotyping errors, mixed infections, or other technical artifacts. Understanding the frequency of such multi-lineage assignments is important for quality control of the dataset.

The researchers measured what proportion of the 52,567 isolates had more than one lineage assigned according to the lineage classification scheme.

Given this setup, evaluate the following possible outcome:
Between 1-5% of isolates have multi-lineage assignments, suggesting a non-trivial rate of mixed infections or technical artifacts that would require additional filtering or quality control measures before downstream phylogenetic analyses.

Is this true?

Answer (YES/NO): NO